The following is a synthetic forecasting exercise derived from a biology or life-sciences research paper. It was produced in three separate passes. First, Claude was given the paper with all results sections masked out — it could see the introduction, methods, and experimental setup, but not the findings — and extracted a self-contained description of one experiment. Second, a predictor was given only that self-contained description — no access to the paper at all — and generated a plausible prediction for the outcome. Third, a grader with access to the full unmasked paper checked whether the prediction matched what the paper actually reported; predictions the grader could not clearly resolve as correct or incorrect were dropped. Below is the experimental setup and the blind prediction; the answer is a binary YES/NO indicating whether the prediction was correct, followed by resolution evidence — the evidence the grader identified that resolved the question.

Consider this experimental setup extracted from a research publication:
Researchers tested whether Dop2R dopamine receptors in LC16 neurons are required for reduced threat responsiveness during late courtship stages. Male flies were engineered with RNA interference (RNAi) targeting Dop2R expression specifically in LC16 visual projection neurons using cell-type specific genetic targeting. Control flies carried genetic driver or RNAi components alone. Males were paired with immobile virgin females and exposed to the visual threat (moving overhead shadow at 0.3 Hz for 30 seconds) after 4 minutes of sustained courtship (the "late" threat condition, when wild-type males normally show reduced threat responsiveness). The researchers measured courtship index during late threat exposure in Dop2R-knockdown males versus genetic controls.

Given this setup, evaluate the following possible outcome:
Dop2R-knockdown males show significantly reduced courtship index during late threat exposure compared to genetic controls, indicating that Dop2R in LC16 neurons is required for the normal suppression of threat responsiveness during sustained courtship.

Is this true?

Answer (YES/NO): YES